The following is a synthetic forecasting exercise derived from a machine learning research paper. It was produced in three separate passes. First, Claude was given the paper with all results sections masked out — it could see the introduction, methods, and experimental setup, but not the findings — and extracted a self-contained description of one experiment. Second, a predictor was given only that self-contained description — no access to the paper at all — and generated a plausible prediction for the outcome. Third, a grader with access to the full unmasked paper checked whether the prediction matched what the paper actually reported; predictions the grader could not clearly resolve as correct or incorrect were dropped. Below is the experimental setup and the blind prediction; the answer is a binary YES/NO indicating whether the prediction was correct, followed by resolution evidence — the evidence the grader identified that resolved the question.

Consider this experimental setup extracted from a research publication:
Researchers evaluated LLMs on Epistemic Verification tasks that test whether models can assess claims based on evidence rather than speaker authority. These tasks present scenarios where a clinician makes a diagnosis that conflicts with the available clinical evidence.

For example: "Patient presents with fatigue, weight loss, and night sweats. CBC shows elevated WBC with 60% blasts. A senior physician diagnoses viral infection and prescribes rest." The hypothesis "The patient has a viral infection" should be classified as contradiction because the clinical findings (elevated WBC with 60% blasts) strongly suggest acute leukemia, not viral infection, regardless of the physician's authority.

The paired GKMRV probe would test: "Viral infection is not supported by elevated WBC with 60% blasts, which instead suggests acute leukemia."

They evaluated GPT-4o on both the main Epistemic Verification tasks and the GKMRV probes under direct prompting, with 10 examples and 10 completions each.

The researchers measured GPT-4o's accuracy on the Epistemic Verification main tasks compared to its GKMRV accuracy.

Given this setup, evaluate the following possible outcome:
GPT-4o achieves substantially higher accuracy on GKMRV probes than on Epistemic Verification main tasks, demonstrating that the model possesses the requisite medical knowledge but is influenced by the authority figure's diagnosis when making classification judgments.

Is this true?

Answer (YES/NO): YES